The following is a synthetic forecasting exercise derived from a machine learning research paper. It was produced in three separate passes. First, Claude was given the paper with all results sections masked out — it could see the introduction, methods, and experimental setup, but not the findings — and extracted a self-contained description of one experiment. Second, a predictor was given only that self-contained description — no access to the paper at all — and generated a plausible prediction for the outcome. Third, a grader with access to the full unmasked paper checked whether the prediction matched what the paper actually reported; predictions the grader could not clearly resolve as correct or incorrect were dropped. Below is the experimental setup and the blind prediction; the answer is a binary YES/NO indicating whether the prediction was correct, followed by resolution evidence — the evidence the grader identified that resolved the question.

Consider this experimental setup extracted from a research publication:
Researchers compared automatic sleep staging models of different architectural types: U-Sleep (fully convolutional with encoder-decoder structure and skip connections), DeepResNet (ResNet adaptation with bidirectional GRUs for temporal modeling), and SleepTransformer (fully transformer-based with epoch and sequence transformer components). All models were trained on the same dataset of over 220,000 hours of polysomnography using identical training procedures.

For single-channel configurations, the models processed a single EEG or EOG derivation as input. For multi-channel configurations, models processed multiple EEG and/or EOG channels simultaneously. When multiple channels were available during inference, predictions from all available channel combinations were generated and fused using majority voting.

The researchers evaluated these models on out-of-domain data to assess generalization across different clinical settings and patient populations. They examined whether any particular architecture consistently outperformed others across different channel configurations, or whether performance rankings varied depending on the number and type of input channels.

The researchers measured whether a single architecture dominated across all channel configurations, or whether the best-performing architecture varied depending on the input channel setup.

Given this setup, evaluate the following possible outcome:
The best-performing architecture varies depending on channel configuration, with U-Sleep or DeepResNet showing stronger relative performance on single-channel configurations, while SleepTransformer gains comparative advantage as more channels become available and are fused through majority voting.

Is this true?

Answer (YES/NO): NO